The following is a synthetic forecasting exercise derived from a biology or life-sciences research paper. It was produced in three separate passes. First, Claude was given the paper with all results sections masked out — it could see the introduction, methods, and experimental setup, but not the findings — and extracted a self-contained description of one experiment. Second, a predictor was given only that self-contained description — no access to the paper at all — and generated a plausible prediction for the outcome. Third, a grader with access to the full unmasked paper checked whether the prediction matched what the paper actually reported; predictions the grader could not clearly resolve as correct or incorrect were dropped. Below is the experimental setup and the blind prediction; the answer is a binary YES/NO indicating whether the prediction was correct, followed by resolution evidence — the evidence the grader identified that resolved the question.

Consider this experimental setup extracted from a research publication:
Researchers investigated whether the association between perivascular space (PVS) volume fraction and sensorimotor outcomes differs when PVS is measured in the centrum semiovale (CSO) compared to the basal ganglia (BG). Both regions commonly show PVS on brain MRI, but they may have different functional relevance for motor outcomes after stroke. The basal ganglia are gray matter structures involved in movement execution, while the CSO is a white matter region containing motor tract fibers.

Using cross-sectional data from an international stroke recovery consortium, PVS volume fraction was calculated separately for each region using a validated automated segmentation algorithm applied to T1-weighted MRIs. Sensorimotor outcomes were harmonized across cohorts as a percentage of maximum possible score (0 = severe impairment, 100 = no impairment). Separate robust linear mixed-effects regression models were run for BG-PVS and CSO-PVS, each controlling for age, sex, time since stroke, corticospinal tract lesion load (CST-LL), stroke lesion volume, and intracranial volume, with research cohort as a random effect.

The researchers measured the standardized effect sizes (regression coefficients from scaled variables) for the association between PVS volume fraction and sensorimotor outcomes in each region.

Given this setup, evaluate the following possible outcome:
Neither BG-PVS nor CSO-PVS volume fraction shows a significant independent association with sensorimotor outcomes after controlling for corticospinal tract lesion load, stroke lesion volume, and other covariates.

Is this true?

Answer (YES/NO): NO